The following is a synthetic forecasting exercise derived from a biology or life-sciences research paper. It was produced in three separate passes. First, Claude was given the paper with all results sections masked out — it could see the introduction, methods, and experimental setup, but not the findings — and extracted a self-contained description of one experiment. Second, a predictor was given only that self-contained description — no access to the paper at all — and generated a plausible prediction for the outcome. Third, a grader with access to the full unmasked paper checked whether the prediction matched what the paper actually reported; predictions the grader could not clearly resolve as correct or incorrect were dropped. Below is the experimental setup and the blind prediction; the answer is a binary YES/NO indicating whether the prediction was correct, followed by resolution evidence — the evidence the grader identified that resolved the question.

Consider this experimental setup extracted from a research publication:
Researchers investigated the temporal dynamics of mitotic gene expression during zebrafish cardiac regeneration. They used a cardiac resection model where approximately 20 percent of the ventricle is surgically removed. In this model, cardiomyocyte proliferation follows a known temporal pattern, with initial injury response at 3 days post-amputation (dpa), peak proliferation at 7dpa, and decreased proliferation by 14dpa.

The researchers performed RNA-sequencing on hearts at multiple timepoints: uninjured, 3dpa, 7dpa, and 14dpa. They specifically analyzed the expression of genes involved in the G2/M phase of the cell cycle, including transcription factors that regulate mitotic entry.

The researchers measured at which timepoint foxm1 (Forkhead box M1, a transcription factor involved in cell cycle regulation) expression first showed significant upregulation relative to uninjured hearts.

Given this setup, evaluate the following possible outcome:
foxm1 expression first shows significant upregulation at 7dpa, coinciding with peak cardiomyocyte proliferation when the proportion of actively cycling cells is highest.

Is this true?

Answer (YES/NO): NO